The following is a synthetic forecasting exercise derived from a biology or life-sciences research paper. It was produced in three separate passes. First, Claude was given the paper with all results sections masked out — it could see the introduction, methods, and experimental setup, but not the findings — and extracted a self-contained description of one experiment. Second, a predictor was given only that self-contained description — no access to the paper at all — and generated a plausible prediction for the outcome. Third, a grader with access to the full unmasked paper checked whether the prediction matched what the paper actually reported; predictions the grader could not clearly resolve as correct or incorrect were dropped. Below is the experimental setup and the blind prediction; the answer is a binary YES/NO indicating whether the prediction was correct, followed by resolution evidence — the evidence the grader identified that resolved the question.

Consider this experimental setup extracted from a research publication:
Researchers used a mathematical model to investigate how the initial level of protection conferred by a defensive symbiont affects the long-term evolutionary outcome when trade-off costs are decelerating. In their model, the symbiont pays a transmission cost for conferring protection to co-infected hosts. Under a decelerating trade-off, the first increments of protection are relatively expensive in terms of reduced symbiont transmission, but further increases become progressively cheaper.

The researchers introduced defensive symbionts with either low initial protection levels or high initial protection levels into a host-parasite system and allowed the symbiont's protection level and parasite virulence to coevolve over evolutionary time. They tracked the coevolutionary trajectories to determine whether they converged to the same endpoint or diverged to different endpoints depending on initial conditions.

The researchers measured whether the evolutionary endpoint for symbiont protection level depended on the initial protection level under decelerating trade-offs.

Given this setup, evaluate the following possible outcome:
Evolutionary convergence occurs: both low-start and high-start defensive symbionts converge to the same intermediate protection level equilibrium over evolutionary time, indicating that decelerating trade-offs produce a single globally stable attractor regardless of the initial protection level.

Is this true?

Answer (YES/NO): NO